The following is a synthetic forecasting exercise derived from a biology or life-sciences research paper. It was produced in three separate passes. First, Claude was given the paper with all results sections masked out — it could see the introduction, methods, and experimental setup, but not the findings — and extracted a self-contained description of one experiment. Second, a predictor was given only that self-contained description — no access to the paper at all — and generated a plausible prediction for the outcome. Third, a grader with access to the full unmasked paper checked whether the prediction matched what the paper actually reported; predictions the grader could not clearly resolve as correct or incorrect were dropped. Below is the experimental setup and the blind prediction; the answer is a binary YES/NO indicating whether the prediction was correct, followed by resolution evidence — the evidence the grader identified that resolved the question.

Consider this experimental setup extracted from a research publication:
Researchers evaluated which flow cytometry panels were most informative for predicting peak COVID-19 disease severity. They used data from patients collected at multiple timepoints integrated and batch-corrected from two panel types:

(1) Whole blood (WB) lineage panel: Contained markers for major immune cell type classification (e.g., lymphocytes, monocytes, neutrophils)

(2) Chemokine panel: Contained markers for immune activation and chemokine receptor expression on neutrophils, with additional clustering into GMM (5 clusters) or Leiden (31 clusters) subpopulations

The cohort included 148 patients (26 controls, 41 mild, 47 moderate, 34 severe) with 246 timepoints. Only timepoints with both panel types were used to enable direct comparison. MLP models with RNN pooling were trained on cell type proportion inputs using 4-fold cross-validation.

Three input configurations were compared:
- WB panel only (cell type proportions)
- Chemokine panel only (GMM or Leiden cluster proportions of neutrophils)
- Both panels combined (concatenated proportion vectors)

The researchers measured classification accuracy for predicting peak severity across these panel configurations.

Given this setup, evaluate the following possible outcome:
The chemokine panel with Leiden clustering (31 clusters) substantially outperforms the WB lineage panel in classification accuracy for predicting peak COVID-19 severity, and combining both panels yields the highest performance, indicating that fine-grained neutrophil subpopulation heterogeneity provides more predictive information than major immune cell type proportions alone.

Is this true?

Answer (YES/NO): NO